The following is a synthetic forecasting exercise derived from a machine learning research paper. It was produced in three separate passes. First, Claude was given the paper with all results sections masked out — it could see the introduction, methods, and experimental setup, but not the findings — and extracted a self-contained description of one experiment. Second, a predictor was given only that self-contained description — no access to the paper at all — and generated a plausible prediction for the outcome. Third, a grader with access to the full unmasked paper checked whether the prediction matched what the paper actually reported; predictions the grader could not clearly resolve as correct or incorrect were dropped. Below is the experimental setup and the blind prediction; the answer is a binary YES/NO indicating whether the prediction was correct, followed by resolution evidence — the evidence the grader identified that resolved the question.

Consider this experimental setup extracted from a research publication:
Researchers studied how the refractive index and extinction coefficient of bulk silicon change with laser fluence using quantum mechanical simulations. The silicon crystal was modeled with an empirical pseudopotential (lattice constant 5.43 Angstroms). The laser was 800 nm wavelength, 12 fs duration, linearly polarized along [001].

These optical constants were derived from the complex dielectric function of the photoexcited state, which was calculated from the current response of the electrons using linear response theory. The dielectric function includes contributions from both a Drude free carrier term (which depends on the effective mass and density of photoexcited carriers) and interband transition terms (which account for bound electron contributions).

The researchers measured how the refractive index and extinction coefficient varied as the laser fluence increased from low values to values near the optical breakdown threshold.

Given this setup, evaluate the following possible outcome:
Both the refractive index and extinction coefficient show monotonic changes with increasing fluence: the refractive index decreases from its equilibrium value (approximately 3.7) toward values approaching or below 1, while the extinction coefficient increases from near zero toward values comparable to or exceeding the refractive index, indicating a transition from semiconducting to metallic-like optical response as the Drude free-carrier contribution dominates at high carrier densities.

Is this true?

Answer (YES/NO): YES